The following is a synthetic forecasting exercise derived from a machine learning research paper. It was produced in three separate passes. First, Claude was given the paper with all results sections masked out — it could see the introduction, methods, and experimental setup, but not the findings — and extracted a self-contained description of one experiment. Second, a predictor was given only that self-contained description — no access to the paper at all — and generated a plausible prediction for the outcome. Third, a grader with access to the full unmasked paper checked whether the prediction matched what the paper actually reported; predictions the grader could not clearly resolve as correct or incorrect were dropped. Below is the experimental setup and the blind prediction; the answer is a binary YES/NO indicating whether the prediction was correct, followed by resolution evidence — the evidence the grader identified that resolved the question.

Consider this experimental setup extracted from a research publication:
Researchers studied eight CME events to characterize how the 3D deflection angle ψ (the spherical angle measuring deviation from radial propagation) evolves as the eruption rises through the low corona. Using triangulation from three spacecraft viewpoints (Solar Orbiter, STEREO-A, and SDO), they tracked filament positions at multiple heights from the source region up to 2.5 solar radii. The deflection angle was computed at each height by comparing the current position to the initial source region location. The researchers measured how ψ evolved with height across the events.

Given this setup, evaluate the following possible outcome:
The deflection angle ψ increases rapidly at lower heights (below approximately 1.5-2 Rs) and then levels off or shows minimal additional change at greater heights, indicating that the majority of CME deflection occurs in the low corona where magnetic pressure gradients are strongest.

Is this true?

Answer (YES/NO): NO